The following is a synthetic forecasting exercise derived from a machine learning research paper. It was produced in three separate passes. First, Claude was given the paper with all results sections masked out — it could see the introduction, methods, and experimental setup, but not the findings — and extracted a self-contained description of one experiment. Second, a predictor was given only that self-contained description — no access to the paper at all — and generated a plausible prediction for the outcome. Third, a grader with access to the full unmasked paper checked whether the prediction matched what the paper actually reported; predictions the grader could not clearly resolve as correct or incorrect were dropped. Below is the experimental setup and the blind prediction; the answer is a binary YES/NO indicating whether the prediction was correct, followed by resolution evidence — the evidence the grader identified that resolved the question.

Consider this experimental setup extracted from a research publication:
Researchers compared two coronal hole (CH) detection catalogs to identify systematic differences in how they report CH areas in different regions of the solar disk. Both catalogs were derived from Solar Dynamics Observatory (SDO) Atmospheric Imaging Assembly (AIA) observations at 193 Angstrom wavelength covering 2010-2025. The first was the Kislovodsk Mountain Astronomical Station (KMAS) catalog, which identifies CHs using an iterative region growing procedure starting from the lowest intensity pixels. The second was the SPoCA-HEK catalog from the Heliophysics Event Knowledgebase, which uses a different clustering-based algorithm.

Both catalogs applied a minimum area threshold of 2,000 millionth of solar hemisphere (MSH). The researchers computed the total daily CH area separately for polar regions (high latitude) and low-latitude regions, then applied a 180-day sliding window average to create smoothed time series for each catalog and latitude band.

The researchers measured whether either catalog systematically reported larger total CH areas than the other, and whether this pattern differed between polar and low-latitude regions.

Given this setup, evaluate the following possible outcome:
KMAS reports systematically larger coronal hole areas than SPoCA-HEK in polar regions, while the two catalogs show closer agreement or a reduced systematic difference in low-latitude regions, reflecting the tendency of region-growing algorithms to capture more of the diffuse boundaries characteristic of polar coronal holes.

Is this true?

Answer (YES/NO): NO